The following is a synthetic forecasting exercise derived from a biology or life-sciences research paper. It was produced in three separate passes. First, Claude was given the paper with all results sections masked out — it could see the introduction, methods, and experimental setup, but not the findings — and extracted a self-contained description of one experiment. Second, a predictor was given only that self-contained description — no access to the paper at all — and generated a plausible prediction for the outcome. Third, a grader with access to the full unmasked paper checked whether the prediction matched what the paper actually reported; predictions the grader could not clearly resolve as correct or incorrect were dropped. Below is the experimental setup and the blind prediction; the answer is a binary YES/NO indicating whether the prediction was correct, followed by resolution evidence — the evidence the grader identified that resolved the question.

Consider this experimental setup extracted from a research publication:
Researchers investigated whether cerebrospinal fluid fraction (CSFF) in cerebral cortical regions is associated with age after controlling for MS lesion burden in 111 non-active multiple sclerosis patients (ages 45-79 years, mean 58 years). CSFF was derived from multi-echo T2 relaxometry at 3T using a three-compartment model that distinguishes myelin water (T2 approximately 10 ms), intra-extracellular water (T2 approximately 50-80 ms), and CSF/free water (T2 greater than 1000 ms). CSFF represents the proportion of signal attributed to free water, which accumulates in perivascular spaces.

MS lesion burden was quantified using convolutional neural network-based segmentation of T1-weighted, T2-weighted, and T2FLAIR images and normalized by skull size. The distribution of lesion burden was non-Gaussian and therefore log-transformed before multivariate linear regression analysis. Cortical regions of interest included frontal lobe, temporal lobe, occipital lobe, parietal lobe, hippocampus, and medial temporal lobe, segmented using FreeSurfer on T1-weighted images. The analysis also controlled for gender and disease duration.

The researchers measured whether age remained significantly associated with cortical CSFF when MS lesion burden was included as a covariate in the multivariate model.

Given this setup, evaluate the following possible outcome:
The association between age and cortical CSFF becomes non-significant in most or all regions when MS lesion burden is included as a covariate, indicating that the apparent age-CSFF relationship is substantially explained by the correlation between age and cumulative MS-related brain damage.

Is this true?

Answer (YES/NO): NO